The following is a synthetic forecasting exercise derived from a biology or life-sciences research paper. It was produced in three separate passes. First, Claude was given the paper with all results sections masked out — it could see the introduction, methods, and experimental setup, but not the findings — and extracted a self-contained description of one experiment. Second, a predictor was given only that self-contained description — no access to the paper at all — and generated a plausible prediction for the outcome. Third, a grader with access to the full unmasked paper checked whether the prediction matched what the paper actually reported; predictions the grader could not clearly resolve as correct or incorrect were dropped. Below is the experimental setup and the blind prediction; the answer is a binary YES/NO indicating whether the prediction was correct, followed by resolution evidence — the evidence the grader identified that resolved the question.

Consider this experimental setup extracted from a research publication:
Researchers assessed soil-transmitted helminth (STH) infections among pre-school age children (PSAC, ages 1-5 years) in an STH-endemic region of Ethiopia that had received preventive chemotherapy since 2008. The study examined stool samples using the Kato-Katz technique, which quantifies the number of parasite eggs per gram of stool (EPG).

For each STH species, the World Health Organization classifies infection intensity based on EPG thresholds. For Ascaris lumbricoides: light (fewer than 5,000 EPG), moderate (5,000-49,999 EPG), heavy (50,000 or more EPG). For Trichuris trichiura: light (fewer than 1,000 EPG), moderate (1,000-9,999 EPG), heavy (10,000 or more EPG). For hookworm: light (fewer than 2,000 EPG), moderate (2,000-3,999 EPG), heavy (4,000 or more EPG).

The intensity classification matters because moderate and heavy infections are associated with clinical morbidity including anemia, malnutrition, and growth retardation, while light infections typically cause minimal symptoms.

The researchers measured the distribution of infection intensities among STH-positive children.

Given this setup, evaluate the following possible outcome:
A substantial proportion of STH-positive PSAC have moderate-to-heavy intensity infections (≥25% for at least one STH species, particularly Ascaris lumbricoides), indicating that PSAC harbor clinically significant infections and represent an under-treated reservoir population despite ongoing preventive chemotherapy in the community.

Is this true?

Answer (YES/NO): NO